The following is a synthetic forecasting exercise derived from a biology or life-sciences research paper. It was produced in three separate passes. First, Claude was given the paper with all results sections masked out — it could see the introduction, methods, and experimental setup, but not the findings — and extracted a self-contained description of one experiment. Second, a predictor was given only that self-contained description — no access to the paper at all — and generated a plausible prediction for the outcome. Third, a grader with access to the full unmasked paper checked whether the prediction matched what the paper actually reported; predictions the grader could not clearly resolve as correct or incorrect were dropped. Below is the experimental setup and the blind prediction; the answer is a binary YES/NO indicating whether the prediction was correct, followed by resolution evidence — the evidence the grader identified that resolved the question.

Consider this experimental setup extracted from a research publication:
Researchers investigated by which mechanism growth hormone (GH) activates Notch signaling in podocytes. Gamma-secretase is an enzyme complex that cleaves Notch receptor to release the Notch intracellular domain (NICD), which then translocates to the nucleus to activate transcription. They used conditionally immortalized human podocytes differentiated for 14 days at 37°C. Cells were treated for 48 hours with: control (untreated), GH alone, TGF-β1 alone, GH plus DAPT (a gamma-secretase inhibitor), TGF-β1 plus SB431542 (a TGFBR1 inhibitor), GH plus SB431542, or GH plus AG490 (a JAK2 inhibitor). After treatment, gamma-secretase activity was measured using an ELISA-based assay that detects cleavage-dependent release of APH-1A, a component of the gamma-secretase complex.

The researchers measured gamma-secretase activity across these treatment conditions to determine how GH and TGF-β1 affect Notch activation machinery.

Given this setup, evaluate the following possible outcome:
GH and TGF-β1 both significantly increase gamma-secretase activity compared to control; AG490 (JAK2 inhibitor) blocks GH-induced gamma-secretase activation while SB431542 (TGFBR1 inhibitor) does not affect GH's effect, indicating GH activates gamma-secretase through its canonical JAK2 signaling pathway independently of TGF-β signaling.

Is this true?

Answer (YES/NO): NO